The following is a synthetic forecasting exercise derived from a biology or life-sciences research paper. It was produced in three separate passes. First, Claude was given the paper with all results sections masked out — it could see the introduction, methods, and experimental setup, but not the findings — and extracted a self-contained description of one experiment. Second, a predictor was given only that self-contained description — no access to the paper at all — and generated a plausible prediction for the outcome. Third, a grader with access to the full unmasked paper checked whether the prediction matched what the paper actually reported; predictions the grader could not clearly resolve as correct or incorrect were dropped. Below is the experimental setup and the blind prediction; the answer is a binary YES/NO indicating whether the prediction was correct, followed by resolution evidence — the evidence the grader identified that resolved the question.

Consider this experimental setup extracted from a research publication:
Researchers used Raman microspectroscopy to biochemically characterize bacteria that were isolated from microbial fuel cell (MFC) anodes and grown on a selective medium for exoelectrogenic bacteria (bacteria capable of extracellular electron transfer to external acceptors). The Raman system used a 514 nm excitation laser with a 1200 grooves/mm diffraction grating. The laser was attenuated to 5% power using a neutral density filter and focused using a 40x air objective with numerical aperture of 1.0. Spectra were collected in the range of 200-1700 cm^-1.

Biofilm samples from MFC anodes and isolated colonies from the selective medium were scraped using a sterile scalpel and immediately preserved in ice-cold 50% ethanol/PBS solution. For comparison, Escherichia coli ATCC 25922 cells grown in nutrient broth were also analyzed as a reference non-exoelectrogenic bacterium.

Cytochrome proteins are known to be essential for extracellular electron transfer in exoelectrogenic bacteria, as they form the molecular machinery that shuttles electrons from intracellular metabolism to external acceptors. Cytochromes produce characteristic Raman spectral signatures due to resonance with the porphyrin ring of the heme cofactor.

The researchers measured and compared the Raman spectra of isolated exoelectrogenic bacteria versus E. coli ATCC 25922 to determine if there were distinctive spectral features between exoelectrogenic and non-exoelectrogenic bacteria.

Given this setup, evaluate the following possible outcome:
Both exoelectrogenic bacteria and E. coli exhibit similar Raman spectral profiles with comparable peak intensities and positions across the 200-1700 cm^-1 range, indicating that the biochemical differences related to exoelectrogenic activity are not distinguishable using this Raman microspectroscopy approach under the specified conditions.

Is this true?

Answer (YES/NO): NO